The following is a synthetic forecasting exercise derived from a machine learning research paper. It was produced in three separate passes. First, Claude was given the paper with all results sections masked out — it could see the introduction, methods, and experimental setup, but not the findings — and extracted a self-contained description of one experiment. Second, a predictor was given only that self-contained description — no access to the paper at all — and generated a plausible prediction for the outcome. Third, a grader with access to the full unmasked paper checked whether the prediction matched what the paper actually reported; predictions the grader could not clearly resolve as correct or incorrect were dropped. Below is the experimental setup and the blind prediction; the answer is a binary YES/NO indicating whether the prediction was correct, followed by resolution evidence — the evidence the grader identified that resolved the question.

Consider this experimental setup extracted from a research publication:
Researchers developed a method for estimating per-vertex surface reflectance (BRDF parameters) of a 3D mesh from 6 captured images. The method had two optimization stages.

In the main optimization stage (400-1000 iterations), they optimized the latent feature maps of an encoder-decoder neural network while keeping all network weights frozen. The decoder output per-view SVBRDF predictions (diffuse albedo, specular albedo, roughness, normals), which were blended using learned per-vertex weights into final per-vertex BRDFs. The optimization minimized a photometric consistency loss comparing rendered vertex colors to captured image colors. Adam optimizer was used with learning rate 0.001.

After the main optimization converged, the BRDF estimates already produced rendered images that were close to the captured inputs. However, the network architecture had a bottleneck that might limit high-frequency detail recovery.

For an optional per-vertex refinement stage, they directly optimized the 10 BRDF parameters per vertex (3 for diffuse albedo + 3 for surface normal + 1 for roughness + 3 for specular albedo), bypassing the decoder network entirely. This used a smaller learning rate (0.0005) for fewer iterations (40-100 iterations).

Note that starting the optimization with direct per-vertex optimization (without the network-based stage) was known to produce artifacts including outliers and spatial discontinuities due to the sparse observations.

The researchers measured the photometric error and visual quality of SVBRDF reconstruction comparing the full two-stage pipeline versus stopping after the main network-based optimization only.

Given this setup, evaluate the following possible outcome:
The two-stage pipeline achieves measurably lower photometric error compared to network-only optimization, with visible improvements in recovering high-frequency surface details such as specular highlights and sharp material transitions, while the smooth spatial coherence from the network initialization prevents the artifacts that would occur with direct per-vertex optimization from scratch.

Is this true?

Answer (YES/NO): YES